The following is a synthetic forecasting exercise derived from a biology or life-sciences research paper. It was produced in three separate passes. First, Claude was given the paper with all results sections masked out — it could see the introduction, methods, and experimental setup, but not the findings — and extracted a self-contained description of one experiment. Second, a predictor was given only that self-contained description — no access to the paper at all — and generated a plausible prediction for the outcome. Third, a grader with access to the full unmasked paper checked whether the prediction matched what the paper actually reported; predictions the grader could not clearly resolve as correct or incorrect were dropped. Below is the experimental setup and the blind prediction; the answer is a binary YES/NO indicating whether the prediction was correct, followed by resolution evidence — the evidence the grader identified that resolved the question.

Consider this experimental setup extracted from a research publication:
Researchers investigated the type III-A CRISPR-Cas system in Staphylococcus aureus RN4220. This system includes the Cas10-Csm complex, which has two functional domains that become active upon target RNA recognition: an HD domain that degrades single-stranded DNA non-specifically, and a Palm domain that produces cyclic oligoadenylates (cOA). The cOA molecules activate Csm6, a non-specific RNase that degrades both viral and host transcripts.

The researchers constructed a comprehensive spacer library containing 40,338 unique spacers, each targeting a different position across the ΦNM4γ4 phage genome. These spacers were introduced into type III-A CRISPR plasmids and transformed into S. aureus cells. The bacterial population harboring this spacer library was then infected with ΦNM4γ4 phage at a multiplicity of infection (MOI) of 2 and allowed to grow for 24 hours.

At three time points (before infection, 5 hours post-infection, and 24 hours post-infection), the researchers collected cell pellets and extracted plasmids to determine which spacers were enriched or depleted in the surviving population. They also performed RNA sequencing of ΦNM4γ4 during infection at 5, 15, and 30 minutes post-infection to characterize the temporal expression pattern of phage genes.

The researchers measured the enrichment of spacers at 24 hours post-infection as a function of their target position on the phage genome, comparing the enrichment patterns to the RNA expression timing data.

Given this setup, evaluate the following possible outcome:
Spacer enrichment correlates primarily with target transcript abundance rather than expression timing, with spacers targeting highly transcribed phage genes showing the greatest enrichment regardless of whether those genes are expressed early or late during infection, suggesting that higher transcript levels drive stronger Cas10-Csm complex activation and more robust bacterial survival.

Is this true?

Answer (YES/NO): NO